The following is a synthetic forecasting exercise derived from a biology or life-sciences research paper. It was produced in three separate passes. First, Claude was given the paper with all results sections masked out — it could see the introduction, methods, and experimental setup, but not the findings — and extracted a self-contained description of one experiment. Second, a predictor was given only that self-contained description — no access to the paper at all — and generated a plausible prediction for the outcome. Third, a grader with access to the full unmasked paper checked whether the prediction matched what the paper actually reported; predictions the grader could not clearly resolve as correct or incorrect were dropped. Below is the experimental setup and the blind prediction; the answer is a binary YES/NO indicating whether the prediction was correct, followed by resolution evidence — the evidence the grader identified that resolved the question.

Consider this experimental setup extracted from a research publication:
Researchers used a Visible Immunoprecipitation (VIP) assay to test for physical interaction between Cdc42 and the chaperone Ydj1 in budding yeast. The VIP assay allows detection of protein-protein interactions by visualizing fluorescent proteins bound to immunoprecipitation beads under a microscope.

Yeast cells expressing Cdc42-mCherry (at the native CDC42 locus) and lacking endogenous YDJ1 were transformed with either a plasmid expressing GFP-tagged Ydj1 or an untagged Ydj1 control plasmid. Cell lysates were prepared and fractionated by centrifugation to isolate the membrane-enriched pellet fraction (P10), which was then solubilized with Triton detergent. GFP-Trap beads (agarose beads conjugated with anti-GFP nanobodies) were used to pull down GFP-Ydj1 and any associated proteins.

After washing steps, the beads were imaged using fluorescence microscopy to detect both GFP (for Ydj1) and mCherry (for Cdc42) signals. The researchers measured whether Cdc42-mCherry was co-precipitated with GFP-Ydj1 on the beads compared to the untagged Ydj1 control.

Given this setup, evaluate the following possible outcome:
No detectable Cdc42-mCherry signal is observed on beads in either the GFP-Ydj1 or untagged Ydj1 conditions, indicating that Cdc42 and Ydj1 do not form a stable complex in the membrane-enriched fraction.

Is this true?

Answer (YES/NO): NO